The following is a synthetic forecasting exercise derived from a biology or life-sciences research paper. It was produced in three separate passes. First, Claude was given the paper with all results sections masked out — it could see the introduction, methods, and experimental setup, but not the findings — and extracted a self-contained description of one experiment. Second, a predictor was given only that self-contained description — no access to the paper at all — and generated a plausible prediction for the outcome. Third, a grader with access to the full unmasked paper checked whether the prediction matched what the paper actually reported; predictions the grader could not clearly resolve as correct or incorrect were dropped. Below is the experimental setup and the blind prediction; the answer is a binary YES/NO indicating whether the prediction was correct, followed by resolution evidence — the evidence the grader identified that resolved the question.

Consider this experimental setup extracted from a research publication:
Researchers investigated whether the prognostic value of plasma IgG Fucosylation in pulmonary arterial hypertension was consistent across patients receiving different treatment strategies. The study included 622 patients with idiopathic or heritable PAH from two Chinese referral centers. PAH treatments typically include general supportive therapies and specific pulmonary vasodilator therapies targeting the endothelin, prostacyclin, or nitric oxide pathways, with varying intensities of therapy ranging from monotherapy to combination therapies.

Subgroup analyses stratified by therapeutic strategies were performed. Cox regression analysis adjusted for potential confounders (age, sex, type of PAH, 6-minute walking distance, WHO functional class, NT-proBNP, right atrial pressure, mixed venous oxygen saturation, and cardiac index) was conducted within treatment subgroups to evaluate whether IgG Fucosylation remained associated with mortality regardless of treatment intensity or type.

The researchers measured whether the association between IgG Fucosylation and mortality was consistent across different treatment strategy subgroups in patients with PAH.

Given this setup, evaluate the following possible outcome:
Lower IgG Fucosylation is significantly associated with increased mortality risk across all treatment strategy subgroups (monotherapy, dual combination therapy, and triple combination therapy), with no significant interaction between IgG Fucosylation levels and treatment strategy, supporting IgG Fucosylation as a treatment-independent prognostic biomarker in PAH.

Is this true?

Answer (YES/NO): YES